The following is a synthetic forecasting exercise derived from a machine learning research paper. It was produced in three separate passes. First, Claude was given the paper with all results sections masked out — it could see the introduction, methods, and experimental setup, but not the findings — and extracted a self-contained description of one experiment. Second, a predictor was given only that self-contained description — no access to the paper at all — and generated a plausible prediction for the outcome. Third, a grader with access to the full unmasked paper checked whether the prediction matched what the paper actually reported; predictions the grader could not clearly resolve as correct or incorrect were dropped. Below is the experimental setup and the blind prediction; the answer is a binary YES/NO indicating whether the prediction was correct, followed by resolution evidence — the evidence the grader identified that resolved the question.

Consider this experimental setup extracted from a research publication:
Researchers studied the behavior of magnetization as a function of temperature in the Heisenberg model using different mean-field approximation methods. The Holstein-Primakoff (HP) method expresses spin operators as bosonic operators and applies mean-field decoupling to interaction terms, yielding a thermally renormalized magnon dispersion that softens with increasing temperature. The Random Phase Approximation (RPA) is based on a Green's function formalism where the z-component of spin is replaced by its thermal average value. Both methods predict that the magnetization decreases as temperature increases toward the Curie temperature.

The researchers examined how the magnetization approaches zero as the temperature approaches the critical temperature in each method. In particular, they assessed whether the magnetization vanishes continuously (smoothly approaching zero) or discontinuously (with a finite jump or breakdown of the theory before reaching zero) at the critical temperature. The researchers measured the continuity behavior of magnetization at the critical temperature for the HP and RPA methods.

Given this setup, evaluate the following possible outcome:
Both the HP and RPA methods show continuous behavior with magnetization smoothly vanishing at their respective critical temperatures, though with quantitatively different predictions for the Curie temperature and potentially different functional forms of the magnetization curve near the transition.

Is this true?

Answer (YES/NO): NO